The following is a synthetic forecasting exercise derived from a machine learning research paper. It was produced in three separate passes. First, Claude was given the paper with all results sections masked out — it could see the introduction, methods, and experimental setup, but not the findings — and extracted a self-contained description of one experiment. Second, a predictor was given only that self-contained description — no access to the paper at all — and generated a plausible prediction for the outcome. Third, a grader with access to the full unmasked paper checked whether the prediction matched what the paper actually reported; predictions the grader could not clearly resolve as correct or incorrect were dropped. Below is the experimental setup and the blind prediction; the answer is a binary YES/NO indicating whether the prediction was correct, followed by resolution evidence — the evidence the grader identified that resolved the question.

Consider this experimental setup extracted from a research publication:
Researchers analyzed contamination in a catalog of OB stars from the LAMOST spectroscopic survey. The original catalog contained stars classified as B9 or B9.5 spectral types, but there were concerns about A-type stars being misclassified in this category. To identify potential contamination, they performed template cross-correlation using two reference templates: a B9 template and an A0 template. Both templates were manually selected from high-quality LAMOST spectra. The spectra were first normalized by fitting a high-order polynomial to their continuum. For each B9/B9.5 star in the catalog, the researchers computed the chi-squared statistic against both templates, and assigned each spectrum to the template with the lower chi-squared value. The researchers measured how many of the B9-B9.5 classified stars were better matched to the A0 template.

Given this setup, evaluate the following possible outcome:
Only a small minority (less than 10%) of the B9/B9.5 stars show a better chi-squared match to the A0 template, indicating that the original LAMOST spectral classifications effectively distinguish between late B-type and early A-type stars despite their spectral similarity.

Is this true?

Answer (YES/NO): NO